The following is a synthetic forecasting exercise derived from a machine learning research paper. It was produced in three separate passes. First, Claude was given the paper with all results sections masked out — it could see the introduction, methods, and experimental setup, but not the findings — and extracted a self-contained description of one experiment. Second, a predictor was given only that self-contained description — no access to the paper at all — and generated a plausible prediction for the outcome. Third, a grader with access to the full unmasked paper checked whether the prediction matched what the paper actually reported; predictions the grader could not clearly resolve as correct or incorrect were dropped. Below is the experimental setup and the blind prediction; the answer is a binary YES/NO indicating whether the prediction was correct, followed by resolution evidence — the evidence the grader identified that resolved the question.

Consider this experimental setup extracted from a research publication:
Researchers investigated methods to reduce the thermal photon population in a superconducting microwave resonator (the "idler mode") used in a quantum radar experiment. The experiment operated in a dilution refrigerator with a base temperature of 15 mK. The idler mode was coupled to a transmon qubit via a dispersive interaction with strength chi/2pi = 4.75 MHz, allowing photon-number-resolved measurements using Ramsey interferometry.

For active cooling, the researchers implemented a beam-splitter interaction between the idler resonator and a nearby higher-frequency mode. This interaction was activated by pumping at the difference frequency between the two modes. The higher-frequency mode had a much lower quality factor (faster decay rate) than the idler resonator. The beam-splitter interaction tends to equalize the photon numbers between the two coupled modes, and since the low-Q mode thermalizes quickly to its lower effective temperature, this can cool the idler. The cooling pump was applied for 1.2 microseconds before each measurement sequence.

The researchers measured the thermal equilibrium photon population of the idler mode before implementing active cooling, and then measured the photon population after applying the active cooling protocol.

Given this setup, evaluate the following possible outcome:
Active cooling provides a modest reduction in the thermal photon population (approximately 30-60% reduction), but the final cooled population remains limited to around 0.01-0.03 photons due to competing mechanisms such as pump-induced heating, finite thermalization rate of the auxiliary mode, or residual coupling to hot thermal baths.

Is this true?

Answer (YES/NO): NO